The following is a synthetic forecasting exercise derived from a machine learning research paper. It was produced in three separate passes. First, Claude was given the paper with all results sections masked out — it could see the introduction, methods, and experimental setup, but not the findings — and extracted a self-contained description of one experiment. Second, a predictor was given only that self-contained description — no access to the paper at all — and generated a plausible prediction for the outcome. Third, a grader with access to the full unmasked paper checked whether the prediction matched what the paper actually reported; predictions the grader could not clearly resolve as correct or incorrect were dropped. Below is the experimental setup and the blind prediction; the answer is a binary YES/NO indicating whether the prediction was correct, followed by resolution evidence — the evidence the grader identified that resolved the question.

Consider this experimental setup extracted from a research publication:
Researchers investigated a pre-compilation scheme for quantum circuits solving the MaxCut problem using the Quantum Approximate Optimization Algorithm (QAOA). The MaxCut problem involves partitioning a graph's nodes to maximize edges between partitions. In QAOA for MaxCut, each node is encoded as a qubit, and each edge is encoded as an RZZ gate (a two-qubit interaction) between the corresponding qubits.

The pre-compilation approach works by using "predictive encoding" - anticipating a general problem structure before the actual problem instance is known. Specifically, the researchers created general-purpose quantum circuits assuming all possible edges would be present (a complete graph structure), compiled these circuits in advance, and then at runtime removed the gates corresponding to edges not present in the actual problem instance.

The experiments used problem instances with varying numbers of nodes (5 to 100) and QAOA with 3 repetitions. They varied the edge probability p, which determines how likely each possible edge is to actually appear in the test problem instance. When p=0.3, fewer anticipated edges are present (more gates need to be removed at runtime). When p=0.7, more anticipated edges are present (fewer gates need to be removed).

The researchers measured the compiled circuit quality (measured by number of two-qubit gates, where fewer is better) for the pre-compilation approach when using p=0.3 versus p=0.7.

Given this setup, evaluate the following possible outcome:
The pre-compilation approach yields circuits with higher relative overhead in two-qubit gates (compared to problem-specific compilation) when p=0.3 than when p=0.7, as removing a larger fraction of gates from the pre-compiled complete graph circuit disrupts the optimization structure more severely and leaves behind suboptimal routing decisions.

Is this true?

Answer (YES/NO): YES